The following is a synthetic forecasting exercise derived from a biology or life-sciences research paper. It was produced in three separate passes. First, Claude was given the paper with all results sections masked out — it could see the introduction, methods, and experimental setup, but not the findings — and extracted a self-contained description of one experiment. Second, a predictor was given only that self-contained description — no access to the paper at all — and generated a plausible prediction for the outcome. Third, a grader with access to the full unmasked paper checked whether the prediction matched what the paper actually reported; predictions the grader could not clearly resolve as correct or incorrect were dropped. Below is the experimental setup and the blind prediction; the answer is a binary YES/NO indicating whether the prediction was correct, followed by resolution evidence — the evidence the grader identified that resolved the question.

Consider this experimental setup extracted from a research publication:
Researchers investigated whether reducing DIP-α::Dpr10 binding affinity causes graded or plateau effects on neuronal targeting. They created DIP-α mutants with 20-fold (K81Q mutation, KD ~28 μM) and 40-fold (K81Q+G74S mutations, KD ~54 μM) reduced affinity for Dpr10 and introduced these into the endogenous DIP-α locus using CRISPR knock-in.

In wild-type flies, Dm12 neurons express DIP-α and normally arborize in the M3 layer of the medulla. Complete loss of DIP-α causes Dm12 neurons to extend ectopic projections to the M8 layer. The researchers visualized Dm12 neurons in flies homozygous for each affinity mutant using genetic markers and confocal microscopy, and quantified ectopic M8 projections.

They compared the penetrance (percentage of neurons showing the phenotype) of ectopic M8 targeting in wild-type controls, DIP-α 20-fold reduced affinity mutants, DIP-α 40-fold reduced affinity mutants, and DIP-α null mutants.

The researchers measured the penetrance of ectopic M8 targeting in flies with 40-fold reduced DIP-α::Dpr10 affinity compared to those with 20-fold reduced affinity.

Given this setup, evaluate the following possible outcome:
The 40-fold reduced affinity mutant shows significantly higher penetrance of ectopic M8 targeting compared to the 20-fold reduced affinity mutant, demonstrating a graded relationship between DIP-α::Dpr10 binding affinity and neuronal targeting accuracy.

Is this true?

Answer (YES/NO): YES